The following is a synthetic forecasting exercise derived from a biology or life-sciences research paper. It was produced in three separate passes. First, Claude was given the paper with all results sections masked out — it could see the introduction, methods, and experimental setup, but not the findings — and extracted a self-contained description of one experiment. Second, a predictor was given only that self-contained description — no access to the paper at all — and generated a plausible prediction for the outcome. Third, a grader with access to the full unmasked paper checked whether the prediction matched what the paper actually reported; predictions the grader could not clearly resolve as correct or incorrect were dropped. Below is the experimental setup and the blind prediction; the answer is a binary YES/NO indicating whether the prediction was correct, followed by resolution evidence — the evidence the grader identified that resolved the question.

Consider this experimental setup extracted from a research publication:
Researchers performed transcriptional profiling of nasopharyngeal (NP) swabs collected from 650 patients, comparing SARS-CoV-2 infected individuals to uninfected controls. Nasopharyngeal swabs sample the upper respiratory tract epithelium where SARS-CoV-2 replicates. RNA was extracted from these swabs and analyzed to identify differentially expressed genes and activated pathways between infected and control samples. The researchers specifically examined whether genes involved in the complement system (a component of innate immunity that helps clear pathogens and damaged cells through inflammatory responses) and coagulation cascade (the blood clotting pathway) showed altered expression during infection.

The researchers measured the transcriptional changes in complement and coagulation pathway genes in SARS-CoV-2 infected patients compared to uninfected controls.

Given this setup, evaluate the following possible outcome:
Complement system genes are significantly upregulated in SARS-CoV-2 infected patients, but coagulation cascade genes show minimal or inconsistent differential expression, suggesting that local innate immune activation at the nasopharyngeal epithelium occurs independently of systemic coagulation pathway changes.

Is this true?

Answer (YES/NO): NO